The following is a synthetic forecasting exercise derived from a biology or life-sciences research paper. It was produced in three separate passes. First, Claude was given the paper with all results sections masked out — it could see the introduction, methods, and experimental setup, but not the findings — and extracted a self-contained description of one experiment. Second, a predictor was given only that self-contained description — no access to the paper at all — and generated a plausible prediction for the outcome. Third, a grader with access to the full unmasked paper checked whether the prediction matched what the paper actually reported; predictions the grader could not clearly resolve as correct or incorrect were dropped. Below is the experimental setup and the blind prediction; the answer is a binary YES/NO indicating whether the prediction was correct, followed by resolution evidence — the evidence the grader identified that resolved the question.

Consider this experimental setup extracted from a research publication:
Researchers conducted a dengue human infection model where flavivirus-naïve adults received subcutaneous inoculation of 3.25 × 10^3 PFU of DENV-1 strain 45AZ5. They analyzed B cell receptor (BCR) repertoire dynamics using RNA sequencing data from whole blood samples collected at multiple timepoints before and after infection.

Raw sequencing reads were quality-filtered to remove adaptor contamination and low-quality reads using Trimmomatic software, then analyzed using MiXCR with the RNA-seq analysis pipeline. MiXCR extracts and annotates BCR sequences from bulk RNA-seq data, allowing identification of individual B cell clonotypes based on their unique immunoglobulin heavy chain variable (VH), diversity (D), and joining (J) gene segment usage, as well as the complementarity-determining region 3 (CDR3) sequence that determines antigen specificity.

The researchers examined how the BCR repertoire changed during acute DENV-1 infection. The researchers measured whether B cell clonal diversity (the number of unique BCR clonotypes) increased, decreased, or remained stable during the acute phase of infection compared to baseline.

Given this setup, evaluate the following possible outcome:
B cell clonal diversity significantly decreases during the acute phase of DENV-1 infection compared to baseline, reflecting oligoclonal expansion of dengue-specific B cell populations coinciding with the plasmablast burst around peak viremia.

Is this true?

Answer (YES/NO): NO